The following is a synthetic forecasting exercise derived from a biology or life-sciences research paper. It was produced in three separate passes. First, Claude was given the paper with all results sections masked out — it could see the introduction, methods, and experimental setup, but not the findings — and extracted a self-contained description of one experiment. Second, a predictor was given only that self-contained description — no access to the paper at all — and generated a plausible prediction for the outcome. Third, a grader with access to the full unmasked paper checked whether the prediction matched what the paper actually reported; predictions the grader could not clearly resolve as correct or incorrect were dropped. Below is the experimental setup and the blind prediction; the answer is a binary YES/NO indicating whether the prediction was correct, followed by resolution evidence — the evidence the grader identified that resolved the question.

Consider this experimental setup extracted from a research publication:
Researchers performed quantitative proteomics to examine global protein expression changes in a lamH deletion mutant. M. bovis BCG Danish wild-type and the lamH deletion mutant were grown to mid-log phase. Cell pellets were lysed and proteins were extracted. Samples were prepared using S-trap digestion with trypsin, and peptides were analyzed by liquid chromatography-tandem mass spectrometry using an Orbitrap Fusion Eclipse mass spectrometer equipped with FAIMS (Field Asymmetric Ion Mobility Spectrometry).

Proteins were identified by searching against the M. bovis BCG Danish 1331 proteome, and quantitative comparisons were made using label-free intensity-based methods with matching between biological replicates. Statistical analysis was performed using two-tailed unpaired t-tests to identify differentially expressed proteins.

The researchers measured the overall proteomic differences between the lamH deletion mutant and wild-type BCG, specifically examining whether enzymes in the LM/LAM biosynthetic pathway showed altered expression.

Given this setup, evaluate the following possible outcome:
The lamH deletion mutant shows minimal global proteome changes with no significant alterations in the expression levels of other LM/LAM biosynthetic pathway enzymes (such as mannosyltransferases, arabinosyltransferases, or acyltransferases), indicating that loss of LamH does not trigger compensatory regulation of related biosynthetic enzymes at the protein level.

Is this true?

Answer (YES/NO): NO